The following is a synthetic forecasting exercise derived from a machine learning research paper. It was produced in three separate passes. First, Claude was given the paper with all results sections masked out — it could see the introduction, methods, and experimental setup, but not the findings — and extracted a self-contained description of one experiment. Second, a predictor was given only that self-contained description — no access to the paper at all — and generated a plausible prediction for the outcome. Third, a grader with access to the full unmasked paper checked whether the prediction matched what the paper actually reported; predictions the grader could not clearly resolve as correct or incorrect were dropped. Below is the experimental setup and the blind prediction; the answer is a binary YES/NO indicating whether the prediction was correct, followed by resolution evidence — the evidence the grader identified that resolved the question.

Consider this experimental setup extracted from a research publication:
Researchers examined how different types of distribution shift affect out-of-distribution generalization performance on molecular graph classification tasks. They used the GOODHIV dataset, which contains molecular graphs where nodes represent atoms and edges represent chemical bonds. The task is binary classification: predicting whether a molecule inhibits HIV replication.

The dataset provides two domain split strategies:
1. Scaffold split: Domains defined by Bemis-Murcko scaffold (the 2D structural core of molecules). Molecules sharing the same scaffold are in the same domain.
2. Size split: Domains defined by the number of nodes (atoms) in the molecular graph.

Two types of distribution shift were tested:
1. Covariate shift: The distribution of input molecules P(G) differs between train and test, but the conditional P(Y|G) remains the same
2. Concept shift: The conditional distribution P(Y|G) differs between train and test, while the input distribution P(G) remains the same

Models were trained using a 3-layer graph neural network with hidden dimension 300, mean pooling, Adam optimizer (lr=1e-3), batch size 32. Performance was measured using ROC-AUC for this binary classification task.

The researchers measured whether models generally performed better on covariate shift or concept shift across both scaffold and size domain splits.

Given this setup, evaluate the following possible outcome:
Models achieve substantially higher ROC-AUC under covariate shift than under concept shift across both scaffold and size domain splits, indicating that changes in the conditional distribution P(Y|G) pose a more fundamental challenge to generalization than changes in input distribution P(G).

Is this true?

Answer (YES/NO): NO